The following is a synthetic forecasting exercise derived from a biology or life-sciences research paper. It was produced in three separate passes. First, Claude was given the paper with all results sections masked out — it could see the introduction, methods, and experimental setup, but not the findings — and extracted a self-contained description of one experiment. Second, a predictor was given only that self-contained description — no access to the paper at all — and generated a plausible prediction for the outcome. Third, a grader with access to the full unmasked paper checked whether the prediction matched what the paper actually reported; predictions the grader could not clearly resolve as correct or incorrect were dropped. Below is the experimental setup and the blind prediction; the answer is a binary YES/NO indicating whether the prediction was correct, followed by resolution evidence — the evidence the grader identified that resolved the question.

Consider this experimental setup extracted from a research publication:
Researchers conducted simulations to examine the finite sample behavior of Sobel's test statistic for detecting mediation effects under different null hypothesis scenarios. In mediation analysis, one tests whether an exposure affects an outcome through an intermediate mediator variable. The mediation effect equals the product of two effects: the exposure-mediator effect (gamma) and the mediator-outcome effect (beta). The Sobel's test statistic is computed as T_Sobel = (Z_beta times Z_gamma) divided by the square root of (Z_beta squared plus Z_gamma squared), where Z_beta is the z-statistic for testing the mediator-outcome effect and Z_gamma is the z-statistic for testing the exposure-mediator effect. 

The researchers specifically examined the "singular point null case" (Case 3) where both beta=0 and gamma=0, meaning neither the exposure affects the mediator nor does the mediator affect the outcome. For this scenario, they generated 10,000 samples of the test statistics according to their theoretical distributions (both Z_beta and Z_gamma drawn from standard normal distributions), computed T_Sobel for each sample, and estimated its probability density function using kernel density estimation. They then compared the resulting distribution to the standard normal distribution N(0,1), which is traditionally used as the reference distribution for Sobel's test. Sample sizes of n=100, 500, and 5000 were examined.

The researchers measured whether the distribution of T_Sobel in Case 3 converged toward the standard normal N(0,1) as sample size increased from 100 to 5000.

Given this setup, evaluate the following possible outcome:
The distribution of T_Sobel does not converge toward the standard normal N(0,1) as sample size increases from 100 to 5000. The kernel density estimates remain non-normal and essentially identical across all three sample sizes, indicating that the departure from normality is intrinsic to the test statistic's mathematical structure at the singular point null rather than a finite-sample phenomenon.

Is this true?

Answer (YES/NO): NO